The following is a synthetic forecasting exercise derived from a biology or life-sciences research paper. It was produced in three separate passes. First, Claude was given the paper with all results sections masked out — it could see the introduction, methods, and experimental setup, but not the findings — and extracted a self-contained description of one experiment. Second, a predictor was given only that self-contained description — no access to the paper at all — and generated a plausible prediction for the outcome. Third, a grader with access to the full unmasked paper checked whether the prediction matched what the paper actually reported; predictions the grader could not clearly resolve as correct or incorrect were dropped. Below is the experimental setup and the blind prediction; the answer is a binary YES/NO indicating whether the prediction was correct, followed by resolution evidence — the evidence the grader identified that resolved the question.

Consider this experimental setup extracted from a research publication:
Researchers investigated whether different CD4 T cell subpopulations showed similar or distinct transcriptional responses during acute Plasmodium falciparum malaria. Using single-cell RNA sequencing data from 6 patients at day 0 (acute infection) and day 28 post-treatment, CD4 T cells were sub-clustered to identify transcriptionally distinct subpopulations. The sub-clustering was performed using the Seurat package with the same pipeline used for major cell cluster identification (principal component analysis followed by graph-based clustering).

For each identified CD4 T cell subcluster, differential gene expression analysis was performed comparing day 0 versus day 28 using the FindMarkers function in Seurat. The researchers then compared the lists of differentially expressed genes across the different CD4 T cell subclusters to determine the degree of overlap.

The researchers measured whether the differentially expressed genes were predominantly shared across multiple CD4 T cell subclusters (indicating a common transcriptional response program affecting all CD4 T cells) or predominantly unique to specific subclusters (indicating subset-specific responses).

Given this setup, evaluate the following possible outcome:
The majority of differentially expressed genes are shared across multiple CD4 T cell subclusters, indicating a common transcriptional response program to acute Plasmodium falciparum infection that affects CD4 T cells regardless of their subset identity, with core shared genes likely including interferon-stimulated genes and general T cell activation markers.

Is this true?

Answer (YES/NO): NO